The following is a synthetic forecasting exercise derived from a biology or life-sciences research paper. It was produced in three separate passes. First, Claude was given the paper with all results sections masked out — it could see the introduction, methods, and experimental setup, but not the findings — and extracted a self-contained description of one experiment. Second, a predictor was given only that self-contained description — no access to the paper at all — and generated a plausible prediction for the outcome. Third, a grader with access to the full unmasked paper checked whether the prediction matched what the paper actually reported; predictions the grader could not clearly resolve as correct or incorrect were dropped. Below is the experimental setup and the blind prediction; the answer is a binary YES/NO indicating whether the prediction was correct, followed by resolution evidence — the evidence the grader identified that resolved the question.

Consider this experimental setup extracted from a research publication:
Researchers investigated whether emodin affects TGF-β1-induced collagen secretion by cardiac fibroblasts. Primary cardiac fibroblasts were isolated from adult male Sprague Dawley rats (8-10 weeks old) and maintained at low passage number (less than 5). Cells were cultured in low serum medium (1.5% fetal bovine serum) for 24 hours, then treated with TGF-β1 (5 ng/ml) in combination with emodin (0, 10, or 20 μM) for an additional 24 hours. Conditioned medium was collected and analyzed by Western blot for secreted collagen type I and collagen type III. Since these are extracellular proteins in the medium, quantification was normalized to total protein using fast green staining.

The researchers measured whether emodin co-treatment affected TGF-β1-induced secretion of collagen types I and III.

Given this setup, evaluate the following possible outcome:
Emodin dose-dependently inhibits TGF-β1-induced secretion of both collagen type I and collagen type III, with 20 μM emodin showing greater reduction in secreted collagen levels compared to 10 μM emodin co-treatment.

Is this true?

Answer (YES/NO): NO